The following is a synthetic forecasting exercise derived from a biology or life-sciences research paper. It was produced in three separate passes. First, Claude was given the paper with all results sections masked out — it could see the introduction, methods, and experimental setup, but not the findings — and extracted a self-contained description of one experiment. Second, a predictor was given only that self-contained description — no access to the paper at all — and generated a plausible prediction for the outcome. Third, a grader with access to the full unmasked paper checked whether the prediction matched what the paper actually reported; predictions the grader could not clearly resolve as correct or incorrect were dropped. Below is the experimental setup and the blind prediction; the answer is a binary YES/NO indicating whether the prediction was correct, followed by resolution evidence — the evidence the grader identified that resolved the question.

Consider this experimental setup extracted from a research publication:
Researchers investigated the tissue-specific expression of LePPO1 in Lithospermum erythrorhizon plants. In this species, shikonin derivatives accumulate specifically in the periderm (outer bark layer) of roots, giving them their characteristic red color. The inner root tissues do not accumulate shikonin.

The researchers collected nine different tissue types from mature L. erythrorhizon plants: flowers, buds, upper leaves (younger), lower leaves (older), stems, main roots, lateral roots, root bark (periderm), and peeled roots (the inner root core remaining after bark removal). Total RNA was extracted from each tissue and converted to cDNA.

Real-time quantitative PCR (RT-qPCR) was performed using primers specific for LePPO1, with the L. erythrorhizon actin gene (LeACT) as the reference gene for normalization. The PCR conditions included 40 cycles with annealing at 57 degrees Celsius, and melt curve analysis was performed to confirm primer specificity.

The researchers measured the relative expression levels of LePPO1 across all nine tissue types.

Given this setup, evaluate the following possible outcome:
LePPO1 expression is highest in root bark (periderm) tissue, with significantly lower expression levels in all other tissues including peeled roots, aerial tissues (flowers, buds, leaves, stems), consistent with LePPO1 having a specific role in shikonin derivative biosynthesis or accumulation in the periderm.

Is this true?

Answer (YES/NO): YES